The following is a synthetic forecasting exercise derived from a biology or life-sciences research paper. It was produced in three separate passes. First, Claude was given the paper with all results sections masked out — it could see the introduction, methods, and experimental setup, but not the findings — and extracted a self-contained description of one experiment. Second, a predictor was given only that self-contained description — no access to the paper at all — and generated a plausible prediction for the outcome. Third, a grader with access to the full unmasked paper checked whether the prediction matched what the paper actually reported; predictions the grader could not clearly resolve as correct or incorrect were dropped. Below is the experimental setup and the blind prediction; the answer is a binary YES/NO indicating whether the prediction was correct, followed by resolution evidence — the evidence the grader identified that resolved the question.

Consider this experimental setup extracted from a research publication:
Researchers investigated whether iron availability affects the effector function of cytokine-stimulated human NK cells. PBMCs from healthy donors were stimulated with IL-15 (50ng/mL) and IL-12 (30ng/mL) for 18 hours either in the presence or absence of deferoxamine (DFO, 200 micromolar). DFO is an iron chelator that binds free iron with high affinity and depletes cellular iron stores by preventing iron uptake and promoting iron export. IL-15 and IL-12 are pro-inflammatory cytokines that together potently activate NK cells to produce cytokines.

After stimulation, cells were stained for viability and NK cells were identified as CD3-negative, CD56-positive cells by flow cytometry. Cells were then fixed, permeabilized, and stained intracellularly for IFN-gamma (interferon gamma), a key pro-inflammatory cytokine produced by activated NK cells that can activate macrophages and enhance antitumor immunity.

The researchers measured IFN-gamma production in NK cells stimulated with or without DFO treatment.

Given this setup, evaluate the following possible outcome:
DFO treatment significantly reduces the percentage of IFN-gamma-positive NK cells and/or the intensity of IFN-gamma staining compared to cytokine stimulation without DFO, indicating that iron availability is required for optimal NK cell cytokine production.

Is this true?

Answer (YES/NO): YES